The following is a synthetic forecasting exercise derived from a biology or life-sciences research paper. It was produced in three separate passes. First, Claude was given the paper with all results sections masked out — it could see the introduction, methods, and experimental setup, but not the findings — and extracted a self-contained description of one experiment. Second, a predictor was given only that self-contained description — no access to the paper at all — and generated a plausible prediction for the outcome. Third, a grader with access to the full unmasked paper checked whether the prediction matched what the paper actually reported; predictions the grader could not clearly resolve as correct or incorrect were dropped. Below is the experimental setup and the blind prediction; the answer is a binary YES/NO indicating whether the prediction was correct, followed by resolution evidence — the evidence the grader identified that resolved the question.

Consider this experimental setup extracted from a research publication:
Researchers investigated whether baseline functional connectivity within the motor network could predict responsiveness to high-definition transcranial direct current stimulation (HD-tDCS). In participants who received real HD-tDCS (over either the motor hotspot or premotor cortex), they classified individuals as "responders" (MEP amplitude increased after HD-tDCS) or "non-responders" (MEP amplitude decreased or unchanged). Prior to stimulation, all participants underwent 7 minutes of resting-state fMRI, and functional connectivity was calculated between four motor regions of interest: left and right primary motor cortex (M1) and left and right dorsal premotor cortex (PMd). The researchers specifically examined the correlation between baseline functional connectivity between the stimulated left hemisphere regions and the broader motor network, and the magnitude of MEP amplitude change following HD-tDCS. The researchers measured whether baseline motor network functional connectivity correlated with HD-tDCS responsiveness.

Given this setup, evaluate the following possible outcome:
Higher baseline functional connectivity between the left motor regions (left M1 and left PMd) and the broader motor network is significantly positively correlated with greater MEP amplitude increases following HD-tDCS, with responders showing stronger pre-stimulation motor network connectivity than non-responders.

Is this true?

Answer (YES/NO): NO